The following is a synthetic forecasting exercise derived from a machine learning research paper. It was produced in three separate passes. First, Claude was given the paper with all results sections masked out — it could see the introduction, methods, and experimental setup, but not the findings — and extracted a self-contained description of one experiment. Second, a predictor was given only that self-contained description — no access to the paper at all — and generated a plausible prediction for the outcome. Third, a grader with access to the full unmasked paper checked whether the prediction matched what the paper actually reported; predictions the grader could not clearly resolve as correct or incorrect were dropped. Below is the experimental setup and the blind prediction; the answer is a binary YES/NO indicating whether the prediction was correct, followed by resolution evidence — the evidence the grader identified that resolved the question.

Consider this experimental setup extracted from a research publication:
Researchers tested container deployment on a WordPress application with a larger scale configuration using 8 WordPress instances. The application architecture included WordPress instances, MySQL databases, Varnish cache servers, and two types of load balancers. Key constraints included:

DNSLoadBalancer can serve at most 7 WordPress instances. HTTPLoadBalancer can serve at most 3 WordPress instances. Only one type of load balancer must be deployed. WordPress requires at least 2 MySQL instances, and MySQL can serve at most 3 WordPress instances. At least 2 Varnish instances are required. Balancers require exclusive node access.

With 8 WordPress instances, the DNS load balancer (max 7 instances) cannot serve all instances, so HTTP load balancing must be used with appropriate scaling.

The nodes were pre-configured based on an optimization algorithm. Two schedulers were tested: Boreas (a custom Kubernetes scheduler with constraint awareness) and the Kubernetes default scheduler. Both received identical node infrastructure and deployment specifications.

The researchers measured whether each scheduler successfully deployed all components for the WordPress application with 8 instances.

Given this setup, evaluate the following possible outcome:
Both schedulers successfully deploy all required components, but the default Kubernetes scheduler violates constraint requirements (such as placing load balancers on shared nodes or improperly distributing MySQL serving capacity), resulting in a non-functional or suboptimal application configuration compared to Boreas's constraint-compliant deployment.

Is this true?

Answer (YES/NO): NO